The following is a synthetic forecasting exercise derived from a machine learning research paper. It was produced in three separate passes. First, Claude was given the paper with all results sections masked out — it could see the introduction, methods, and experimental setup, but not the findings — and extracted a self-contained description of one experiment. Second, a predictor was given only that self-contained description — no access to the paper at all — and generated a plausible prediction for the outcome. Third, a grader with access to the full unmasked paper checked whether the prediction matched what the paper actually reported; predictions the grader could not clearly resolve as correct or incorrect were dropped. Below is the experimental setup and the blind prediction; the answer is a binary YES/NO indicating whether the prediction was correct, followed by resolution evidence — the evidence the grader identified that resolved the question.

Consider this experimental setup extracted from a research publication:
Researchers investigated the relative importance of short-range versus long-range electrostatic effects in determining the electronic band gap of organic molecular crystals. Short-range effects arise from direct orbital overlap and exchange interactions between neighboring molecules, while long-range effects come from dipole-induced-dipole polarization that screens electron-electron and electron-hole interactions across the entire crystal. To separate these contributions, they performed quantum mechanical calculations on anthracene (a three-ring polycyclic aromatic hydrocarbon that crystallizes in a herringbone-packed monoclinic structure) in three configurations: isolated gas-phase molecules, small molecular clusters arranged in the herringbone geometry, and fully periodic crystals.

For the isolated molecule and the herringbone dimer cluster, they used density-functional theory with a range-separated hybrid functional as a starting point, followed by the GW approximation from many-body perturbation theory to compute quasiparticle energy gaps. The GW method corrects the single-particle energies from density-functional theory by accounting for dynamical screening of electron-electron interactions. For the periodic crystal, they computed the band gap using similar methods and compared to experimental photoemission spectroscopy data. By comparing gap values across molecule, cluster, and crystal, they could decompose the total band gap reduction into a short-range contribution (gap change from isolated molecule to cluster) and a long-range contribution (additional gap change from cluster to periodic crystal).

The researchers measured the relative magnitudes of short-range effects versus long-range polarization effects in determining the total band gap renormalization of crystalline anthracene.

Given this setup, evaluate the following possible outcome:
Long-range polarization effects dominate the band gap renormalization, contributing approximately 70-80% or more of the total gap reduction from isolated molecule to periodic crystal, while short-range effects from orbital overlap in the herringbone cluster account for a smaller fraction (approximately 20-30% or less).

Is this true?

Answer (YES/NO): YES